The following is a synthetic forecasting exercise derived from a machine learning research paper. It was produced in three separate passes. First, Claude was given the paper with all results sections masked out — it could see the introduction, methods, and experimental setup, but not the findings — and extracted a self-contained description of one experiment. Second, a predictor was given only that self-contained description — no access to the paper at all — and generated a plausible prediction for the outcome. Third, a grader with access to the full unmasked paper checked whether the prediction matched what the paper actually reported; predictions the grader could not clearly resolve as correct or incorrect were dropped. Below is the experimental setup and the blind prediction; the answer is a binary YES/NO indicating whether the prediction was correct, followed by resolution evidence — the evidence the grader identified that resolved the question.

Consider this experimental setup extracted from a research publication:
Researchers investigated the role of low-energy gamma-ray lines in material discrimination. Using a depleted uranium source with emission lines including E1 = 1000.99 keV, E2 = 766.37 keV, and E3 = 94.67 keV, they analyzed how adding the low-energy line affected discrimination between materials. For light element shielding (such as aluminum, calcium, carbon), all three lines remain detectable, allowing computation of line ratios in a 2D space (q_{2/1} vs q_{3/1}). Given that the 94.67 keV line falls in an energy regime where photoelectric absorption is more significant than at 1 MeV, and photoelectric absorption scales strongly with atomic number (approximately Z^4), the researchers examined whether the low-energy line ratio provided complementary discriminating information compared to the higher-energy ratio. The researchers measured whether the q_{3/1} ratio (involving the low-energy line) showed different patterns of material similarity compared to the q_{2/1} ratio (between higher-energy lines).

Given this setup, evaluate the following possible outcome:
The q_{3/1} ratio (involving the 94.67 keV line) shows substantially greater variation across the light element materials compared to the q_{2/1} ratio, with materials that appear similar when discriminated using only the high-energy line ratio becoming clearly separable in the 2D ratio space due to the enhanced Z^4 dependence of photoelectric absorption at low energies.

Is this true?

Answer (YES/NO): NO